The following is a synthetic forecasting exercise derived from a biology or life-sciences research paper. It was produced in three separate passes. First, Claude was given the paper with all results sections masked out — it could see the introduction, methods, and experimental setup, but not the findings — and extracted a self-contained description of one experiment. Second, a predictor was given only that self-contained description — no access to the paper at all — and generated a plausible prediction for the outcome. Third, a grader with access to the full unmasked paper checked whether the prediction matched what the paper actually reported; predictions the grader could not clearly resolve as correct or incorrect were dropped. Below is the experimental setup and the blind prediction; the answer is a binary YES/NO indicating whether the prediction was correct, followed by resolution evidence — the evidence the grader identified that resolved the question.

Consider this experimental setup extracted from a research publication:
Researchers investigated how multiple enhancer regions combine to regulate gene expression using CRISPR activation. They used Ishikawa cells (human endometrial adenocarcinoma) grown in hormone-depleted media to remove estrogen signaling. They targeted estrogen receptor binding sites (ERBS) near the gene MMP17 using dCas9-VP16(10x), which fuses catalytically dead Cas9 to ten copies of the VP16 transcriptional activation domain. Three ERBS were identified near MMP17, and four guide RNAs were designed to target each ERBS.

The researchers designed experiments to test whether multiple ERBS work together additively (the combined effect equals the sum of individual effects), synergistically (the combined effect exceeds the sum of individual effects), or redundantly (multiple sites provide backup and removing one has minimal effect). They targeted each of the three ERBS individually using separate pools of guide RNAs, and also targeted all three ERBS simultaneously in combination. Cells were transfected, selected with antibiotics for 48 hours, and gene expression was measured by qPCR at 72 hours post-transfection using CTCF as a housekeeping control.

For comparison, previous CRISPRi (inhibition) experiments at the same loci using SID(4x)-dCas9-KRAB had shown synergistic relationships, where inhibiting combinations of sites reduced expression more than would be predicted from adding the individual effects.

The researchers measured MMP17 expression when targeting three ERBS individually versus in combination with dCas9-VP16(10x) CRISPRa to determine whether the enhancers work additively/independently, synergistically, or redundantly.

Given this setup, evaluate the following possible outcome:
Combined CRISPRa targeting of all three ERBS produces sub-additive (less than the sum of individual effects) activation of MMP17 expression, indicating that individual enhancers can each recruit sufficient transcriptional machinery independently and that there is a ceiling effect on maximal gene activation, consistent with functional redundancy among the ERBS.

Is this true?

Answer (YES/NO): NO